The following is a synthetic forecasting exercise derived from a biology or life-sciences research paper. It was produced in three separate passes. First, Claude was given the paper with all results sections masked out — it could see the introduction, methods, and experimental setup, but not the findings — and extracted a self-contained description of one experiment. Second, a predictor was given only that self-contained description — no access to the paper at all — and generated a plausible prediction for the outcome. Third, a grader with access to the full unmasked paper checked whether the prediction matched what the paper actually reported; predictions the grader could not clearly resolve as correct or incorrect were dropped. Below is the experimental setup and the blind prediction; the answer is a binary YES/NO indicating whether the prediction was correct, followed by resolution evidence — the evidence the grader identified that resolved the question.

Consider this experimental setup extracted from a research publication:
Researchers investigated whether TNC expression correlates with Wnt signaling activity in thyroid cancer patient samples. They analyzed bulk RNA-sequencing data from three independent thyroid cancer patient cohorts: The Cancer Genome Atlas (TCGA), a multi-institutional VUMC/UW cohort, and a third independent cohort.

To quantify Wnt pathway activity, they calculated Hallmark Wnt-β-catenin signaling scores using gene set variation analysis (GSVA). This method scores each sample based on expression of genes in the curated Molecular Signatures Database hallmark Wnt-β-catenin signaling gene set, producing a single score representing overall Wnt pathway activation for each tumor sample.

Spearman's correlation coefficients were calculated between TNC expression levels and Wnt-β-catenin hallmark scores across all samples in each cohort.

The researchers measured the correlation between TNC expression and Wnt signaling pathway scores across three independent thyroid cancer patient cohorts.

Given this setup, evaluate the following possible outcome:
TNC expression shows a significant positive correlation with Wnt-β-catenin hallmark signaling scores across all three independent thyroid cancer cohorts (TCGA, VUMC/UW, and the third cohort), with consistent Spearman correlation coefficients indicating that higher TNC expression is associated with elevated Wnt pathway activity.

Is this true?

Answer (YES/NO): YES